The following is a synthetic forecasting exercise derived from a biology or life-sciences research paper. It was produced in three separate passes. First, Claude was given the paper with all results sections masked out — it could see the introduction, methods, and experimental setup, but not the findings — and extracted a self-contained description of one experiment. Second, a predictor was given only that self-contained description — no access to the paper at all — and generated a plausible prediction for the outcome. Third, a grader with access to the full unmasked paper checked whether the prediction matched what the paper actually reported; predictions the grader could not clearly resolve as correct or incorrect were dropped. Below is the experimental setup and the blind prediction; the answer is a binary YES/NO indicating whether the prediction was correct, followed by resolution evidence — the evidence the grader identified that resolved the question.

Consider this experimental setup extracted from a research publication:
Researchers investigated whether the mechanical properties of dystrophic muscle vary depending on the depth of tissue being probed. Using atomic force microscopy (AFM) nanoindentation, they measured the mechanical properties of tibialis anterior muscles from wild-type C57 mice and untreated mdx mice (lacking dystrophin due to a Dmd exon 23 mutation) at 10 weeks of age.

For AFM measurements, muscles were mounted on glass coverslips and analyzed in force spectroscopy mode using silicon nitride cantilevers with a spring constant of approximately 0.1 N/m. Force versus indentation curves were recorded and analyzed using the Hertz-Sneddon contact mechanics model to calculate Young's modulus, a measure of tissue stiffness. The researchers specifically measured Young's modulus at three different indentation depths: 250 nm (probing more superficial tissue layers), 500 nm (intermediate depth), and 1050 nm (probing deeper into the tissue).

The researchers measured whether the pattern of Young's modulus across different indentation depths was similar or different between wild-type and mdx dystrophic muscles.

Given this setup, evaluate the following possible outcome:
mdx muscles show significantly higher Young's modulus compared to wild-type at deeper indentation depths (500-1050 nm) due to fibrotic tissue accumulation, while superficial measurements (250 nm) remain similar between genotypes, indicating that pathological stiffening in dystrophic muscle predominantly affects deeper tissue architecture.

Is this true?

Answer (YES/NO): NO